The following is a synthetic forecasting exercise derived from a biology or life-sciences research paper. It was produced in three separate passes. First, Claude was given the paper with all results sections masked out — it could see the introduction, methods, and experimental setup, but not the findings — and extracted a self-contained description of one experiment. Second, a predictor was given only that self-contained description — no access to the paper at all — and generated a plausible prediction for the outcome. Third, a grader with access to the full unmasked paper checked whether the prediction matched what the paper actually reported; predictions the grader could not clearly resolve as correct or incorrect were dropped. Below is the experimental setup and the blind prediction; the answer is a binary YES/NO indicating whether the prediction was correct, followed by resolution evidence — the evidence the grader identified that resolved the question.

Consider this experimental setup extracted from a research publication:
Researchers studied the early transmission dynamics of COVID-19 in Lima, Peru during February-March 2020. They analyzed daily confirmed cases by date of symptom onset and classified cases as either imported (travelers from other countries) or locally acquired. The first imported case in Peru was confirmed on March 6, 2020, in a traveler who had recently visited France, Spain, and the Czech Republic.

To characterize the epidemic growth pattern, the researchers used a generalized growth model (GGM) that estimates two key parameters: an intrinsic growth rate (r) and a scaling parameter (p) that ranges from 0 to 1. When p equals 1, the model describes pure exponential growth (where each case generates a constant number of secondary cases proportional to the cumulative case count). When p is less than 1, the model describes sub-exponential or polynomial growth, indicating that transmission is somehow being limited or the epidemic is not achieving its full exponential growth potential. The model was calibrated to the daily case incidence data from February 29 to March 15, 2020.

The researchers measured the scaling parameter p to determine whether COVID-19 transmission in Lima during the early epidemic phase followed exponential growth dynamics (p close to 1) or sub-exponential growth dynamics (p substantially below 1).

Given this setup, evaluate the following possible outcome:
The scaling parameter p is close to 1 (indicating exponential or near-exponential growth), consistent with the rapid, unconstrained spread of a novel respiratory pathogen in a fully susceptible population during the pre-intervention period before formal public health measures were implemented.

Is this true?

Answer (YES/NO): YES